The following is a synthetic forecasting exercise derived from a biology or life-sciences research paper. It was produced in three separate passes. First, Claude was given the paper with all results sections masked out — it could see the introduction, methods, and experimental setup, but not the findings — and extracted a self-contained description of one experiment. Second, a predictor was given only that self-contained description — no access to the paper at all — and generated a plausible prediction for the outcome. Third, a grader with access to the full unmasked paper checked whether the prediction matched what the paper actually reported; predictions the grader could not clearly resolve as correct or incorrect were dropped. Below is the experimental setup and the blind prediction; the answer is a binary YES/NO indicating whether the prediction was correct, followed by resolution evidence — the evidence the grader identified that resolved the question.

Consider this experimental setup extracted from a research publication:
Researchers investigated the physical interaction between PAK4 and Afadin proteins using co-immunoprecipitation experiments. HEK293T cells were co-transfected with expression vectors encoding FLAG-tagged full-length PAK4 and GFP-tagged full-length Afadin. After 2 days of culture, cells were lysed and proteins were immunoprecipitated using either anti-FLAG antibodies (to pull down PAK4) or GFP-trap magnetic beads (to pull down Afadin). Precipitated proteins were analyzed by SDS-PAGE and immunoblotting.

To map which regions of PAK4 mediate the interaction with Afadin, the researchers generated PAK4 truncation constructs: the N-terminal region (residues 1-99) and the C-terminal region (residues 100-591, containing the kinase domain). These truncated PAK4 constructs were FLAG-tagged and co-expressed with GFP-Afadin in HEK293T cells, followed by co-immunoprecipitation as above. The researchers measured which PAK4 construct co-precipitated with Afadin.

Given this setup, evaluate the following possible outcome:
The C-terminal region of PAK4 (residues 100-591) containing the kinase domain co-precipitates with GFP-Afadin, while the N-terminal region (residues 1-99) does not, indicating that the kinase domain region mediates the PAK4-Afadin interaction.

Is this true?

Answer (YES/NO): NO